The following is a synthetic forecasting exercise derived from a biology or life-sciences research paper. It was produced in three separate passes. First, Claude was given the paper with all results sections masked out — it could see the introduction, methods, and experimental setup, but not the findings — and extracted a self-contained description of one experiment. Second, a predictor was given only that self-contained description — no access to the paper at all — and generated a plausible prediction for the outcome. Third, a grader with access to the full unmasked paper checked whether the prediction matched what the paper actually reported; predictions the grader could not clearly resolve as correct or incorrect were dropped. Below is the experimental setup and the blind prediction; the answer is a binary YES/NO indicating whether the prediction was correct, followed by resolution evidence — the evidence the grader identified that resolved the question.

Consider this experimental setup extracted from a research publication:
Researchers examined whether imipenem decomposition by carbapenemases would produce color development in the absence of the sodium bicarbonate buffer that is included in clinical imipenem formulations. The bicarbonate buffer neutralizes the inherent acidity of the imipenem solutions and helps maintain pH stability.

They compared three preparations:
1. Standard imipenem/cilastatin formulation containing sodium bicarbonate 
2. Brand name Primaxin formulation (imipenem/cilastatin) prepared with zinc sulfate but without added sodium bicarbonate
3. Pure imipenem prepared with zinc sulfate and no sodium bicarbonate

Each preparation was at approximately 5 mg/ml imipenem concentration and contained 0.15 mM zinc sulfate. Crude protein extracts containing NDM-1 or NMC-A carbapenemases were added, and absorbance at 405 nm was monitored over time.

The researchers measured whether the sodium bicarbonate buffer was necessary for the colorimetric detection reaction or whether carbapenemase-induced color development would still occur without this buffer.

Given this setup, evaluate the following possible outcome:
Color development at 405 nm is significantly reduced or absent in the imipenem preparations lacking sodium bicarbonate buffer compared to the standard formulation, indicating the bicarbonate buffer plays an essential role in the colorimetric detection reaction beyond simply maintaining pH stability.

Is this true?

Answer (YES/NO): NO